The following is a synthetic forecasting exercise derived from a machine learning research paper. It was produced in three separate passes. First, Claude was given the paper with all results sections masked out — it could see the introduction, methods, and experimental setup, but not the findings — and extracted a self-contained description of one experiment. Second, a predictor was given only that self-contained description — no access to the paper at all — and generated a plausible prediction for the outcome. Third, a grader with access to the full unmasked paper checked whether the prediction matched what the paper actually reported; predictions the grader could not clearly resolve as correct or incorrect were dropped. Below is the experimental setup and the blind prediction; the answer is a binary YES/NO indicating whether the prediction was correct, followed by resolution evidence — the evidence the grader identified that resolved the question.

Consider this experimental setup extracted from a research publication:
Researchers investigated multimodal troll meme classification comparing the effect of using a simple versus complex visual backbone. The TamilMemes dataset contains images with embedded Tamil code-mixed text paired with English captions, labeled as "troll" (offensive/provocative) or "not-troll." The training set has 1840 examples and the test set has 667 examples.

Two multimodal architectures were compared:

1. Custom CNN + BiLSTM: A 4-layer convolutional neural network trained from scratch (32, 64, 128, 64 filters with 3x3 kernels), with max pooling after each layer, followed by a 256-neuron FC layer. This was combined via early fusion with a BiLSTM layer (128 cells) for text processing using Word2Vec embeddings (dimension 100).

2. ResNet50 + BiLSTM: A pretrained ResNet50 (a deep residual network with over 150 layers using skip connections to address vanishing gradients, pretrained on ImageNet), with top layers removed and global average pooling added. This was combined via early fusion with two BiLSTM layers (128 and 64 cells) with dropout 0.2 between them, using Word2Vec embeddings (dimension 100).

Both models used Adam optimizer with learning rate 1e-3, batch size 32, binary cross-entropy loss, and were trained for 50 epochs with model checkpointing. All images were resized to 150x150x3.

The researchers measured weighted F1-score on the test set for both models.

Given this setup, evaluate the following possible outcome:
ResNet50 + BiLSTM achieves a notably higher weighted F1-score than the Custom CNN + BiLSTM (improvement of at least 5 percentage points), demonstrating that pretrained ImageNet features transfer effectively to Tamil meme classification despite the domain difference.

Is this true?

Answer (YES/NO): NO